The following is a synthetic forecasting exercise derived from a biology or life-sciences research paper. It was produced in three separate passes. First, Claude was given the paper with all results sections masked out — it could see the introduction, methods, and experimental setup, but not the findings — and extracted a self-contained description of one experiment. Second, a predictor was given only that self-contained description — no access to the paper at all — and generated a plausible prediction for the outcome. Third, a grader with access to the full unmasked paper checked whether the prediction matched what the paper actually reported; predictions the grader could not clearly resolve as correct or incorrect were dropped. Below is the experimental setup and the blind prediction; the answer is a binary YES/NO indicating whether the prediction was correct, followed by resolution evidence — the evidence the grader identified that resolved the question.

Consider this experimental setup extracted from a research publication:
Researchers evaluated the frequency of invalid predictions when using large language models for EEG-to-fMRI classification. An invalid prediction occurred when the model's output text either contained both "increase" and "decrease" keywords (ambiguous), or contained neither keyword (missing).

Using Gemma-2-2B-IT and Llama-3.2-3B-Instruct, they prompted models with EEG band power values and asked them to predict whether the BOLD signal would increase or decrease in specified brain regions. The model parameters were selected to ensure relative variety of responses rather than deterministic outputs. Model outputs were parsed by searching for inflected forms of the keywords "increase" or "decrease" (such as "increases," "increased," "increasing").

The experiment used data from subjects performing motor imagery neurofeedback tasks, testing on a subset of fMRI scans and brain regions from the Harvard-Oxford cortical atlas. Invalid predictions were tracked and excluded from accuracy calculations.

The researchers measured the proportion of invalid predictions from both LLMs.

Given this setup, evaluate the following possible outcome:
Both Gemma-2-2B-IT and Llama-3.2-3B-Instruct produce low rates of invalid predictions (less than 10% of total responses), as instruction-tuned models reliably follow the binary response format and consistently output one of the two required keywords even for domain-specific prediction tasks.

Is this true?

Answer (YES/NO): YES